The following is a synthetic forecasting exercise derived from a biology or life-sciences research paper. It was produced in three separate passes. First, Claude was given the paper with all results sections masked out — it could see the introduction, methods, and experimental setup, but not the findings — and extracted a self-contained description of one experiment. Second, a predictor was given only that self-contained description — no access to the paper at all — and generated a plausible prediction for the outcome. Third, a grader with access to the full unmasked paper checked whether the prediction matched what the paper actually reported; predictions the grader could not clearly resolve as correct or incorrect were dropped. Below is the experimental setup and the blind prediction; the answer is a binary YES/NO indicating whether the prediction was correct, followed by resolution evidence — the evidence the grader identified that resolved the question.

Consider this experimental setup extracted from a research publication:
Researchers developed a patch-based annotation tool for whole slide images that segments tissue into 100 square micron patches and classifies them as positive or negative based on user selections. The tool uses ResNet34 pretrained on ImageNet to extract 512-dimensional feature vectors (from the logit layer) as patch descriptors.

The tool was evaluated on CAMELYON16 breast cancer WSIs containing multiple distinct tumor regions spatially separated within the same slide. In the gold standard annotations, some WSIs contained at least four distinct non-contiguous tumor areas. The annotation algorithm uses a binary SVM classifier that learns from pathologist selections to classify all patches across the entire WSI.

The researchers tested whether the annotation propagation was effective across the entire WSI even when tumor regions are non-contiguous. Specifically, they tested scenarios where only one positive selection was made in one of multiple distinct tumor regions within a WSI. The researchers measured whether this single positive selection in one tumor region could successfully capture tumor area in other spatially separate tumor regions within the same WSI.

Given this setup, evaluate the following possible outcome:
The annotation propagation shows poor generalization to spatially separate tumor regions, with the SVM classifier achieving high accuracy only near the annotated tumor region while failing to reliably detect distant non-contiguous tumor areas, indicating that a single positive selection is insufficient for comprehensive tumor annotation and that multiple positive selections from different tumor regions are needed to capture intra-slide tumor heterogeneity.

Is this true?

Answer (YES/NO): NO